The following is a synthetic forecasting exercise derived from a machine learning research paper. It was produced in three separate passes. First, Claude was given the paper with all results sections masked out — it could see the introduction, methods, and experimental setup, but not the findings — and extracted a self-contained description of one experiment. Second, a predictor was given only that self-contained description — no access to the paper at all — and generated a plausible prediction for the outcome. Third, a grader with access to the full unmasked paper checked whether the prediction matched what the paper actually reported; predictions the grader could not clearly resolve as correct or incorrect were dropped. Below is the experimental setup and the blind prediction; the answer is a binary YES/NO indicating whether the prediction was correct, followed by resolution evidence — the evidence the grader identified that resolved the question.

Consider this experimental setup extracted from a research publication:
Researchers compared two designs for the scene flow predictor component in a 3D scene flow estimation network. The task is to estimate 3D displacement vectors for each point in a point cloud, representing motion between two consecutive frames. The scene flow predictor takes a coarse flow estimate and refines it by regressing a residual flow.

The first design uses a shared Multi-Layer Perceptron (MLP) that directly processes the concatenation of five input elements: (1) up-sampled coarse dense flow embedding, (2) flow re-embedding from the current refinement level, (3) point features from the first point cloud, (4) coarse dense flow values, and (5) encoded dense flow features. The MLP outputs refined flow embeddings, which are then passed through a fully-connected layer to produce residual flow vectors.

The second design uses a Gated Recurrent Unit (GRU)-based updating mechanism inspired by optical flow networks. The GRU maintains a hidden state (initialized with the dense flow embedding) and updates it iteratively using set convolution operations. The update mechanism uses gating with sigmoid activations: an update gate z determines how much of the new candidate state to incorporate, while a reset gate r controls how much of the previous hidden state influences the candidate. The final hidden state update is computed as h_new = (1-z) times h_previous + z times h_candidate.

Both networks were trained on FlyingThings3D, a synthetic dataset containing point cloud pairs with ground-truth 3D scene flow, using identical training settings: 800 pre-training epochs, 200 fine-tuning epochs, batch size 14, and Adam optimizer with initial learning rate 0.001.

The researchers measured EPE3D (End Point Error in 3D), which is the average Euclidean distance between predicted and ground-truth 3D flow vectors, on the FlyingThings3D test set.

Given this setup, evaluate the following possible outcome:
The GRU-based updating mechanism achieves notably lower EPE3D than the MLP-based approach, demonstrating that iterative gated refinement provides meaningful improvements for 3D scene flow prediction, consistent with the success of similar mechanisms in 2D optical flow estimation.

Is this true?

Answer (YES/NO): NO